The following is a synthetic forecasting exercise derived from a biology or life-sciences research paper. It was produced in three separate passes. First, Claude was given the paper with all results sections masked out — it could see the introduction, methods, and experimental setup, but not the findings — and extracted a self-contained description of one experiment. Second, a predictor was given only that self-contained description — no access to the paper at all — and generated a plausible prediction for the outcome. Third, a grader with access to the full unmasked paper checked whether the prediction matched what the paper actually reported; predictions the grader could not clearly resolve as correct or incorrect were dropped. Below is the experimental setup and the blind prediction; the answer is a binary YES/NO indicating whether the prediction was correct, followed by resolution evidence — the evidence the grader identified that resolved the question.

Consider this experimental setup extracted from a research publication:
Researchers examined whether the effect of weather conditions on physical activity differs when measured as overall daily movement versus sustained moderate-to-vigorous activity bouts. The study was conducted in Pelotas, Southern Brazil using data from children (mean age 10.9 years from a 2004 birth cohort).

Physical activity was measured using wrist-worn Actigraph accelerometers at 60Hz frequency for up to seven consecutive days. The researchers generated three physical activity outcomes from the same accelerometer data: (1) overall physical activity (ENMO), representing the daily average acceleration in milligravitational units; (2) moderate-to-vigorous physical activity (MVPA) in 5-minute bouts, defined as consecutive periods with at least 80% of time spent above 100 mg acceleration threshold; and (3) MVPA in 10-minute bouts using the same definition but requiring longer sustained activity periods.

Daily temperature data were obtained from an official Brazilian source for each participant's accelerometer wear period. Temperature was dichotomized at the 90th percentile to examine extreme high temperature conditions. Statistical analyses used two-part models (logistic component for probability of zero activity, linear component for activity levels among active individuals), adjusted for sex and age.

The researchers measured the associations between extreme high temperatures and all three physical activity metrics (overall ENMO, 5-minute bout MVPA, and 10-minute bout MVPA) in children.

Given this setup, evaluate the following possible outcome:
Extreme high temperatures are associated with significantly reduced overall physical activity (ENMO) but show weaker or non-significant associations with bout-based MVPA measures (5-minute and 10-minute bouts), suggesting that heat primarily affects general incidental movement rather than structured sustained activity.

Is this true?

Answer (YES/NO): NO